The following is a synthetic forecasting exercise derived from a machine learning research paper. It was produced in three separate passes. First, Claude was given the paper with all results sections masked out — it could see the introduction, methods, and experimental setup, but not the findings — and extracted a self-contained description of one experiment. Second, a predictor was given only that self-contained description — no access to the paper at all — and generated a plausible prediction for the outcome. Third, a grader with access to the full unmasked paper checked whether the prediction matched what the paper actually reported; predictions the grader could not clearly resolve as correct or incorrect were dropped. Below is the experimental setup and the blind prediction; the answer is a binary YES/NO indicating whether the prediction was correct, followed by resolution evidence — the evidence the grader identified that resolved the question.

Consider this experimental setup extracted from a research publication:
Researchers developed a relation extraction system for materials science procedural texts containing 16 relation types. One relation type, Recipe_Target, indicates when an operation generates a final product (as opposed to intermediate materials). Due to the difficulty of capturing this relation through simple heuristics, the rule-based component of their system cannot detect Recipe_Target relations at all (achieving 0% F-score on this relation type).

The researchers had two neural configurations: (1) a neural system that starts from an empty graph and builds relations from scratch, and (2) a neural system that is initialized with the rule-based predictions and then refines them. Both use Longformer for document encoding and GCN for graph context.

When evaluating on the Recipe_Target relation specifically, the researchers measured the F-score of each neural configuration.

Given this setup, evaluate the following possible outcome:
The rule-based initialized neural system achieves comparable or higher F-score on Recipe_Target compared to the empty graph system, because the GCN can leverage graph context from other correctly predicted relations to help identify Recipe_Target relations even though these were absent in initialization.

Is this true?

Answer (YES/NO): NO